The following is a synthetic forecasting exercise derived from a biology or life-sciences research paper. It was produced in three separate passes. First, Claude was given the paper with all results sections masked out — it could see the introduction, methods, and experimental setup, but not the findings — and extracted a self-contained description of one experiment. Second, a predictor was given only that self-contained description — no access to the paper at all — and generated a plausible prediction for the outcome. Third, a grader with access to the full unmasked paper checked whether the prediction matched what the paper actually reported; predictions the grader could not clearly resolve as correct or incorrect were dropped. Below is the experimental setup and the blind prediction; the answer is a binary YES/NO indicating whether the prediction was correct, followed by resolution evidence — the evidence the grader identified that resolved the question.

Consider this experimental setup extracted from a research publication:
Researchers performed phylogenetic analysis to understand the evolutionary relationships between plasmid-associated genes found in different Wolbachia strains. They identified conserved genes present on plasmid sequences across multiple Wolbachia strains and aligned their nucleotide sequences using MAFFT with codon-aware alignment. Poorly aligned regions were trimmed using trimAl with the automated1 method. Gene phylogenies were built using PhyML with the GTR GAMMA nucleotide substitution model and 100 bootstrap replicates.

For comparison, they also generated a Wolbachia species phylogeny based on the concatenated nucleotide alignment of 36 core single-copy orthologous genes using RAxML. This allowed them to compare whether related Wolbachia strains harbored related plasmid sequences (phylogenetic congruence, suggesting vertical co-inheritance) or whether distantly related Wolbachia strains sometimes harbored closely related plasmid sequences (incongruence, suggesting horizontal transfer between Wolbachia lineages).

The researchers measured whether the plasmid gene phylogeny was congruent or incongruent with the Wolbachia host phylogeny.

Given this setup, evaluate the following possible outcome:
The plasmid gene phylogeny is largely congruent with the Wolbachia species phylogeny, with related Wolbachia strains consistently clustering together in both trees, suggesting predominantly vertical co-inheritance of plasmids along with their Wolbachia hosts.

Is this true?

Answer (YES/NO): NO